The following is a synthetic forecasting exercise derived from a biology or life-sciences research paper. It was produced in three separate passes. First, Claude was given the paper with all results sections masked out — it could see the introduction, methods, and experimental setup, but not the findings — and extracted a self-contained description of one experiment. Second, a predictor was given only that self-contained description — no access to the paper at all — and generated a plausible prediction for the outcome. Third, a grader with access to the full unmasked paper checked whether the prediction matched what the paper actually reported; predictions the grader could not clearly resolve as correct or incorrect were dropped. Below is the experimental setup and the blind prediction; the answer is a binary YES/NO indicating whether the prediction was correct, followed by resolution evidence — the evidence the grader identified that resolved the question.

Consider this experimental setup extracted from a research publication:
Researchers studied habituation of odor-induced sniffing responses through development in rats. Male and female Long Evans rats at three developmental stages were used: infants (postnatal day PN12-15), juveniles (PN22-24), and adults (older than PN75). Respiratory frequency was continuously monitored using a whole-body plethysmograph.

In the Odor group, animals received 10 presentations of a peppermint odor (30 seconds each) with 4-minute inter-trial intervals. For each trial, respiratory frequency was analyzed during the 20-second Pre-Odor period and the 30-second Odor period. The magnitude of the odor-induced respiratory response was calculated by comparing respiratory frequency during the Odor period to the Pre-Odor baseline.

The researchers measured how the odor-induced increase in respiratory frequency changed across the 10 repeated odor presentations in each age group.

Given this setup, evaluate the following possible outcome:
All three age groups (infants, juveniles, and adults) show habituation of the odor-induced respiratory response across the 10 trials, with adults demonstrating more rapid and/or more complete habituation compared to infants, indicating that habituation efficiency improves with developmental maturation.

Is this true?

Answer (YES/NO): NO